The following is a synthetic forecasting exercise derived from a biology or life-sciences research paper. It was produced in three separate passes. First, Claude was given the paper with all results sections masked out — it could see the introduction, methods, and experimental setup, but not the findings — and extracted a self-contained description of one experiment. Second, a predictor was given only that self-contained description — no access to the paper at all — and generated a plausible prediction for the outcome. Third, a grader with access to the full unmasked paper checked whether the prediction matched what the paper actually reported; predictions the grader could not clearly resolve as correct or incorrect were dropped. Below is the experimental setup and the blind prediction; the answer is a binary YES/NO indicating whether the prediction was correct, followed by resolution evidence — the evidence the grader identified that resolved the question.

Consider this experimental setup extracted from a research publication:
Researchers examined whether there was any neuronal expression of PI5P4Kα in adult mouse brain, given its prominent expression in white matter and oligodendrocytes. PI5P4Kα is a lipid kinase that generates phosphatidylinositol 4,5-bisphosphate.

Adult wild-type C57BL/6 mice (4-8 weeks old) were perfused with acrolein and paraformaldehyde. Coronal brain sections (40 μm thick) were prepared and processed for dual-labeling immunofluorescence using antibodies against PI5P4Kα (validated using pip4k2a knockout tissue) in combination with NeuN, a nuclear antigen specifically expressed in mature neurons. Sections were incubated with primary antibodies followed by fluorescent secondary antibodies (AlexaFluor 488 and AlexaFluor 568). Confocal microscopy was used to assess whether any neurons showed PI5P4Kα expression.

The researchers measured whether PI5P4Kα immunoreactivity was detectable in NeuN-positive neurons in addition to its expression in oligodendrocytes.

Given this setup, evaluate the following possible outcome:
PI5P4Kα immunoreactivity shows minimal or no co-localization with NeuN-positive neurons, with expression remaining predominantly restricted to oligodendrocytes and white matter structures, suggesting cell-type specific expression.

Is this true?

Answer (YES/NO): NO